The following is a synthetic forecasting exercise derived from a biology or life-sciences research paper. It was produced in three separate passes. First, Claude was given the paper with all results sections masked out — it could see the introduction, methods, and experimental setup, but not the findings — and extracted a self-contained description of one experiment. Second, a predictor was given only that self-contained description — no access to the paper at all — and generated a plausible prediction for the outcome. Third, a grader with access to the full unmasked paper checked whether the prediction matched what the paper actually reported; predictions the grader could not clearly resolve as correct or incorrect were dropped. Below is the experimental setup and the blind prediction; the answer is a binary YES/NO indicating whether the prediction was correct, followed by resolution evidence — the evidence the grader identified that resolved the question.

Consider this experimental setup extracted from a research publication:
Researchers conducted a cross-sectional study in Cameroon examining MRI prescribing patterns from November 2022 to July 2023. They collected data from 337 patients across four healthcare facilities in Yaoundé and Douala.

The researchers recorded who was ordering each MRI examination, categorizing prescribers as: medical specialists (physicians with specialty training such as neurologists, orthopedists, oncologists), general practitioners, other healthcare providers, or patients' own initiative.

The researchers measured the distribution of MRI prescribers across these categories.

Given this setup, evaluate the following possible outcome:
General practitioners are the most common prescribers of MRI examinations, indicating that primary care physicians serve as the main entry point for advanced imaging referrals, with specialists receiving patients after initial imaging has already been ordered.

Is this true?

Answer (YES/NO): NO